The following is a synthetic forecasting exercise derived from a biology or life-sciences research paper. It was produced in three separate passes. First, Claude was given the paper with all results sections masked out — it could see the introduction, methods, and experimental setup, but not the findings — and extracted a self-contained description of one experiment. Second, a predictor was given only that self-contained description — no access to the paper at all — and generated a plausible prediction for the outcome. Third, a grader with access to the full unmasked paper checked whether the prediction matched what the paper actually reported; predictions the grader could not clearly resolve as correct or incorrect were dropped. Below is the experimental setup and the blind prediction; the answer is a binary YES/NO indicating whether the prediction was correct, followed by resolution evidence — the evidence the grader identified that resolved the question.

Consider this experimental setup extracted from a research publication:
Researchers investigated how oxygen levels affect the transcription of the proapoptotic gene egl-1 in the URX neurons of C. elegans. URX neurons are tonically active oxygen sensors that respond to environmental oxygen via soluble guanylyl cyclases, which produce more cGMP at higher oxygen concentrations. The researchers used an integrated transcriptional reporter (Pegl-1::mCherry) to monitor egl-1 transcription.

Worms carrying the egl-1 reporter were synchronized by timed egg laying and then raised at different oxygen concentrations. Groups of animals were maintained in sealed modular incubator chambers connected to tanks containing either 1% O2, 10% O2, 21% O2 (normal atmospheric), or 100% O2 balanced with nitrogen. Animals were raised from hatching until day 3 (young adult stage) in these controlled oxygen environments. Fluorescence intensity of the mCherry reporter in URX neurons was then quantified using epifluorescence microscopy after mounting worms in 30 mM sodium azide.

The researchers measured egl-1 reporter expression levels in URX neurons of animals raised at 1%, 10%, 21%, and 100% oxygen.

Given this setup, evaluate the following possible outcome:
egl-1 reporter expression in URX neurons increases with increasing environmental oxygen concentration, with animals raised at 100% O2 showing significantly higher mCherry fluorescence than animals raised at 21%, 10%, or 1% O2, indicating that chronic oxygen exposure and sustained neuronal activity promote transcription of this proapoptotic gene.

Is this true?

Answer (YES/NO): NO